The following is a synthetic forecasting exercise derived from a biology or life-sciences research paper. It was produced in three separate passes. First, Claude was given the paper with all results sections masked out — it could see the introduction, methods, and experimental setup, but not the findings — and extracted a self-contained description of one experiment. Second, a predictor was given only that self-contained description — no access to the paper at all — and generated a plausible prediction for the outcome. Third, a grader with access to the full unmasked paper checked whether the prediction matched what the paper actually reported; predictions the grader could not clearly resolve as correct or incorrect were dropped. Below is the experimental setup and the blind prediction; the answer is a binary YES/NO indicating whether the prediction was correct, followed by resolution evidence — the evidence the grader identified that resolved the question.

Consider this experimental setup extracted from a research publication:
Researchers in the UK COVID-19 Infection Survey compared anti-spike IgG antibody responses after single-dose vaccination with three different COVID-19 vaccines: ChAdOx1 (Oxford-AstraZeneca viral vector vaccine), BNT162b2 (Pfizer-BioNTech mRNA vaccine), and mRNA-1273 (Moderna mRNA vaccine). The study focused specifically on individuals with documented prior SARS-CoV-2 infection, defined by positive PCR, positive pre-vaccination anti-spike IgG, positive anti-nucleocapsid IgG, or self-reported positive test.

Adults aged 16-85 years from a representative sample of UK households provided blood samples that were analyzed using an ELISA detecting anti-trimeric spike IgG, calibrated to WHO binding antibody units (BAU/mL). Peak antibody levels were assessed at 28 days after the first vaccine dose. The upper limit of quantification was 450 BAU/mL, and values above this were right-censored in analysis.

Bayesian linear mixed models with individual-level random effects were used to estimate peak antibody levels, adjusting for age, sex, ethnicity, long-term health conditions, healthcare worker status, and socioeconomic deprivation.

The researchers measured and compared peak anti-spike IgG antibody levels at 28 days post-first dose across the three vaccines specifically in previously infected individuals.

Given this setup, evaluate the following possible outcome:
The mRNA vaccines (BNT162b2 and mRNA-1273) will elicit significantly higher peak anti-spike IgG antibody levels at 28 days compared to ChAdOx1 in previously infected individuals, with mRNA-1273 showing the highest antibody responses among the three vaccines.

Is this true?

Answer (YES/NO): NO